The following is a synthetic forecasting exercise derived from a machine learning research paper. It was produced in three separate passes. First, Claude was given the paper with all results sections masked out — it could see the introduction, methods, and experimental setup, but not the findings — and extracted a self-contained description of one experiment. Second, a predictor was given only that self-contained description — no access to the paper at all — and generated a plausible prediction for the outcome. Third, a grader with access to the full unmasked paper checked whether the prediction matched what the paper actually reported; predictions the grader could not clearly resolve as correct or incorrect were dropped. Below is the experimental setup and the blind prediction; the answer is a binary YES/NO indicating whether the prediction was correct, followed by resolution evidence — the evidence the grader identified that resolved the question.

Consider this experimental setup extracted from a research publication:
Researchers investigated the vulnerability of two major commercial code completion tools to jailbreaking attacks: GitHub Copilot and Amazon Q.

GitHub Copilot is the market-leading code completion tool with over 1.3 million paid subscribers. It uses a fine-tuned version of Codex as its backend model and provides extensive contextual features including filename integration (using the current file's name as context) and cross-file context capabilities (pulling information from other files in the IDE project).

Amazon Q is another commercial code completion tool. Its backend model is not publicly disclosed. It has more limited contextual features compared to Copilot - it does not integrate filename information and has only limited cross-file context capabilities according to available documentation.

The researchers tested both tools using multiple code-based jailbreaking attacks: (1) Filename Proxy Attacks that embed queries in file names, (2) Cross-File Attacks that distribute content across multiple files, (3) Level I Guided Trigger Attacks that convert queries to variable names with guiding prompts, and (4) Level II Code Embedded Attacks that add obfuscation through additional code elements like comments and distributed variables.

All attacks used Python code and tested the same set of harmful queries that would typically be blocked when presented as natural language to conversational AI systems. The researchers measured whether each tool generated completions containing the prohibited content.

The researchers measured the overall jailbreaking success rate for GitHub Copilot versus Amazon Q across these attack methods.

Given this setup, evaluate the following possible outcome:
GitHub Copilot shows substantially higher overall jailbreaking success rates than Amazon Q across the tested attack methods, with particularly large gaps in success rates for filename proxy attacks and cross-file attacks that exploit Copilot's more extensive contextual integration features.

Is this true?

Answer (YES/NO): NO